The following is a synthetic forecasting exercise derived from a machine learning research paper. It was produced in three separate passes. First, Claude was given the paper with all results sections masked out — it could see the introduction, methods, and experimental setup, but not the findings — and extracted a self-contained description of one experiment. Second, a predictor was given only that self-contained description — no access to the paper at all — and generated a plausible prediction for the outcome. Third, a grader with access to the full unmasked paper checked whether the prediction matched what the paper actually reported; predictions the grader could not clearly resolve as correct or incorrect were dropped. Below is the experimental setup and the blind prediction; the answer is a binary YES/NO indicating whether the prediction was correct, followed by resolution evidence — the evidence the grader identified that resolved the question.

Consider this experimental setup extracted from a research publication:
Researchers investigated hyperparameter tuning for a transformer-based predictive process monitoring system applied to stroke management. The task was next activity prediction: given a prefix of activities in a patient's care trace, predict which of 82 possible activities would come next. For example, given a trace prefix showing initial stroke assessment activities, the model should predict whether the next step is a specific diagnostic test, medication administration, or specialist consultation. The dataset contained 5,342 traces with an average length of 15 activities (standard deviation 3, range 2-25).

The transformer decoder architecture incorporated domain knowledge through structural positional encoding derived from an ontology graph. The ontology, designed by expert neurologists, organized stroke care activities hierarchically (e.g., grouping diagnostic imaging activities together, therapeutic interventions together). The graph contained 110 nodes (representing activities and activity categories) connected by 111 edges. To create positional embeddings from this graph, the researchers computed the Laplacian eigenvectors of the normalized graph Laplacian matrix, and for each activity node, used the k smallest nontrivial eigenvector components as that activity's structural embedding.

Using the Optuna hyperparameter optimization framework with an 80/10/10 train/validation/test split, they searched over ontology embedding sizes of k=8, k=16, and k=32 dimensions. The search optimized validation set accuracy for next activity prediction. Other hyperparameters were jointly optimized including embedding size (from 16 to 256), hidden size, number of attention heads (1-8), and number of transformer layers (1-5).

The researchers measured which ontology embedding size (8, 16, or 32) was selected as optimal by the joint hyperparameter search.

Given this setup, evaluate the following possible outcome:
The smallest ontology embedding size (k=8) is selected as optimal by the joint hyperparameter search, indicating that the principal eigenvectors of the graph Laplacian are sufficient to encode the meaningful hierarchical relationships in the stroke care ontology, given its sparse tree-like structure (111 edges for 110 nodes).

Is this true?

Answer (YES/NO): NO